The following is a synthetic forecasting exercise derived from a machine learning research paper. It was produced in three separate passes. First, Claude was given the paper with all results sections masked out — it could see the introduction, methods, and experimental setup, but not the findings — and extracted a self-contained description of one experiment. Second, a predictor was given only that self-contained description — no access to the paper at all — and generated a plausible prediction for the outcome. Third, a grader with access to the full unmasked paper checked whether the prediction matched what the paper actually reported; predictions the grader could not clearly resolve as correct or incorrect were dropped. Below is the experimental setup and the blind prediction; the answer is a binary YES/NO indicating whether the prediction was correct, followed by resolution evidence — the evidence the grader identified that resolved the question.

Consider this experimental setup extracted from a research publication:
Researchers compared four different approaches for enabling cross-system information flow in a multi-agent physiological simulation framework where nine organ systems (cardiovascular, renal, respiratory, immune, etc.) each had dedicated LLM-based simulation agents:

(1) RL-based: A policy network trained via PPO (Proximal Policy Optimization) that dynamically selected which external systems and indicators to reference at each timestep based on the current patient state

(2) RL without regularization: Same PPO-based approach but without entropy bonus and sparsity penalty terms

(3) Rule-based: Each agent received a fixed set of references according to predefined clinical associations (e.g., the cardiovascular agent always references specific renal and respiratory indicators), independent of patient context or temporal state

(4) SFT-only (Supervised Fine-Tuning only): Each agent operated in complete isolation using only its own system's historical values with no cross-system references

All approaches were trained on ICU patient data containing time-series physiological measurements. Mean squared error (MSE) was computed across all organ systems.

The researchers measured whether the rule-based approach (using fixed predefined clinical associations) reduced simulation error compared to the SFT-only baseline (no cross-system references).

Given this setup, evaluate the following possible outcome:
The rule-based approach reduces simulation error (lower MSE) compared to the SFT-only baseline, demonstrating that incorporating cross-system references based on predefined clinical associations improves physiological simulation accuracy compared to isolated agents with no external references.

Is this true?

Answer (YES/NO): YES